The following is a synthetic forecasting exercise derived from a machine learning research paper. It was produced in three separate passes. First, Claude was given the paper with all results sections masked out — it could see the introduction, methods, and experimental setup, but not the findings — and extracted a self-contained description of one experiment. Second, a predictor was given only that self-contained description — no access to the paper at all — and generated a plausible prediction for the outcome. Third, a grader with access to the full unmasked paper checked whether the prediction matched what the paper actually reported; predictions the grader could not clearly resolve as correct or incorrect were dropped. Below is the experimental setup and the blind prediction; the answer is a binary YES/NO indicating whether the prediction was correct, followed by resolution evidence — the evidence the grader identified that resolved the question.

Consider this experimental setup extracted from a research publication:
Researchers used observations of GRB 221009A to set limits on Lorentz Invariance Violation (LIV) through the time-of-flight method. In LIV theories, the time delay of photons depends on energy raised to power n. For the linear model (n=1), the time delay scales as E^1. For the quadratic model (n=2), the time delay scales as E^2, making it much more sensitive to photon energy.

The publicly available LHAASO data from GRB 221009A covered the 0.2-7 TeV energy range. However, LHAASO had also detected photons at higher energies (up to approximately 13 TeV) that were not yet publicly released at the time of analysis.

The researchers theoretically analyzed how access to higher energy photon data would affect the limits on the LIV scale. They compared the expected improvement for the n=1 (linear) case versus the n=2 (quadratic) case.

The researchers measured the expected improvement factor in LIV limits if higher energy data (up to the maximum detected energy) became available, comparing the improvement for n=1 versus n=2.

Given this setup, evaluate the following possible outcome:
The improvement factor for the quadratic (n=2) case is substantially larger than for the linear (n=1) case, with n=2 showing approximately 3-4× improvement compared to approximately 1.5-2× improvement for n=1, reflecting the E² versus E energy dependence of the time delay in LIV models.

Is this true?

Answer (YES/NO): NO